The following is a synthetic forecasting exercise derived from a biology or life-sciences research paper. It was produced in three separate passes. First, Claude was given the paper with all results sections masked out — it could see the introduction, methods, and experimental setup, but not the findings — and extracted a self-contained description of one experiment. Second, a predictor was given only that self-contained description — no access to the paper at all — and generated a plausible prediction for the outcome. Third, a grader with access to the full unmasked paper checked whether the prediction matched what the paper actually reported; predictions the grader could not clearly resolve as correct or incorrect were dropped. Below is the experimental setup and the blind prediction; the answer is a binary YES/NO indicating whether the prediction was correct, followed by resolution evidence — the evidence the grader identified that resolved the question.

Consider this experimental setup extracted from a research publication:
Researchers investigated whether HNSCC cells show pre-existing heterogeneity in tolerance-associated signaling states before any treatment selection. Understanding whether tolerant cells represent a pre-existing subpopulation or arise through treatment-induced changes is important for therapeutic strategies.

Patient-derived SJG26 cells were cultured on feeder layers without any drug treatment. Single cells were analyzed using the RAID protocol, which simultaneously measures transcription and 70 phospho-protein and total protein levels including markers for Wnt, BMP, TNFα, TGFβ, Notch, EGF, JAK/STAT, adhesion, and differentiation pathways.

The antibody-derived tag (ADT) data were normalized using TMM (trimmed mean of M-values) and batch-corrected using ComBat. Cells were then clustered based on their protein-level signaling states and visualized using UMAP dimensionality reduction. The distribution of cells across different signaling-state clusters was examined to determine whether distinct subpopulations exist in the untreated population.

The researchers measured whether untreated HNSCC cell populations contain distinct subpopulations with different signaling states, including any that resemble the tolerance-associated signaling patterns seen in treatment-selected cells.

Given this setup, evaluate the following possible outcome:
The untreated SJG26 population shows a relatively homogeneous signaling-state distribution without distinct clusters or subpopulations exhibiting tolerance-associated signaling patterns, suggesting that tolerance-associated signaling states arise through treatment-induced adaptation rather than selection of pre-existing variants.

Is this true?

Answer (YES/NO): NO